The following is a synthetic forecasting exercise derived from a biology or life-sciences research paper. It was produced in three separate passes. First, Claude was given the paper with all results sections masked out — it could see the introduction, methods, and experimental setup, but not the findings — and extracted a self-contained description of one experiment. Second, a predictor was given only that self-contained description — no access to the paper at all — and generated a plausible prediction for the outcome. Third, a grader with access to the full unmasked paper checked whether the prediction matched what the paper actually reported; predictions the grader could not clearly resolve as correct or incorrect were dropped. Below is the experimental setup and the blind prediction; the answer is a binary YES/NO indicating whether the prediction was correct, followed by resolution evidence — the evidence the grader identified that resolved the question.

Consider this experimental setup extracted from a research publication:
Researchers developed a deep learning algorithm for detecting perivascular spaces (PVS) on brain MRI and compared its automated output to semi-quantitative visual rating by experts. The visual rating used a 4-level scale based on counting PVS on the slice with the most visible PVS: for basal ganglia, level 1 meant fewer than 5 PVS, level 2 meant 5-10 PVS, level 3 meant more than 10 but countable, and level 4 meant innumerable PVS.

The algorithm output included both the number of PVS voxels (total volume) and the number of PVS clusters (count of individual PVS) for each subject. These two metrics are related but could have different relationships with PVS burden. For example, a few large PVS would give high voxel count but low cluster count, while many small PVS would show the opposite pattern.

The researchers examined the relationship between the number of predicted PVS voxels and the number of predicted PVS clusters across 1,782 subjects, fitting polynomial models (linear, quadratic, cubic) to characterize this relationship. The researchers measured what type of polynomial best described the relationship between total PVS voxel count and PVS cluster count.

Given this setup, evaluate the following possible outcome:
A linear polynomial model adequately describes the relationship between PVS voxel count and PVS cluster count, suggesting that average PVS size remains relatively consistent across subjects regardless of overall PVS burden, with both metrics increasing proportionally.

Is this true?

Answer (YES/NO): NO